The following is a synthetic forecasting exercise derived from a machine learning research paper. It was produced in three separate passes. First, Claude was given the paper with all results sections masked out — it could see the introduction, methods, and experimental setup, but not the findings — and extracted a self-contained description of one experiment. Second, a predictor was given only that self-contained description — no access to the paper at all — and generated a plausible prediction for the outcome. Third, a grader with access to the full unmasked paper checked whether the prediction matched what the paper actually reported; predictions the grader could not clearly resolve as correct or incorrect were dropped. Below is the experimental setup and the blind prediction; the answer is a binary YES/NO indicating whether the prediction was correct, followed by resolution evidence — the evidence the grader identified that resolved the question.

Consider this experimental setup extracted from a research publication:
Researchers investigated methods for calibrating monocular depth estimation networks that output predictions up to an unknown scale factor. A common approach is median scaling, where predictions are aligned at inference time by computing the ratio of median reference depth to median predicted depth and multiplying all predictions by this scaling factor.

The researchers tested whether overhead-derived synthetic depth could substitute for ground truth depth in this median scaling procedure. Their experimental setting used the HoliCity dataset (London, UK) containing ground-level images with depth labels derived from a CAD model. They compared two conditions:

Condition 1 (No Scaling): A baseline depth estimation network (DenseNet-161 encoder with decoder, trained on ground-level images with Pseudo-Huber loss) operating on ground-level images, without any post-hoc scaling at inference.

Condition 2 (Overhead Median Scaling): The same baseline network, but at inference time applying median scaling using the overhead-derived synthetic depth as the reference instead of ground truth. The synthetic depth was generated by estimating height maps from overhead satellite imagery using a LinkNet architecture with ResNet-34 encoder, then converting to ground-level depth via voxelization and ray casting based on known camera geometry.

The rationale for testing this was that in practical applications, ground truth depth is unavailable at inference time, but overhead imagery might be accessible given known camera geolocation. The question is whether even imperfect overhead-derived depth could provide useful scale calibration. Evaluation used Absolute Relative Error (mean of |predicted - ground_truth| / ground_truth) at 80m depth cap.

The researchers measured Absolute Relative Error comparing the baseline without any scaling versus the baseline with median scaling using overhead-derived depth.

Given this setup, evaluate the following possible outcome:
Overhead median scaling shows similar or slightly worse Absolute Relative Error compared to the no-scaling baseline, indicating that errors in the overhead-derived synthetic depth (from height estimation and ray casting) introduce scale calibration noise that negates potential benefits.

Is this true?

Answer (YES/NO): NO